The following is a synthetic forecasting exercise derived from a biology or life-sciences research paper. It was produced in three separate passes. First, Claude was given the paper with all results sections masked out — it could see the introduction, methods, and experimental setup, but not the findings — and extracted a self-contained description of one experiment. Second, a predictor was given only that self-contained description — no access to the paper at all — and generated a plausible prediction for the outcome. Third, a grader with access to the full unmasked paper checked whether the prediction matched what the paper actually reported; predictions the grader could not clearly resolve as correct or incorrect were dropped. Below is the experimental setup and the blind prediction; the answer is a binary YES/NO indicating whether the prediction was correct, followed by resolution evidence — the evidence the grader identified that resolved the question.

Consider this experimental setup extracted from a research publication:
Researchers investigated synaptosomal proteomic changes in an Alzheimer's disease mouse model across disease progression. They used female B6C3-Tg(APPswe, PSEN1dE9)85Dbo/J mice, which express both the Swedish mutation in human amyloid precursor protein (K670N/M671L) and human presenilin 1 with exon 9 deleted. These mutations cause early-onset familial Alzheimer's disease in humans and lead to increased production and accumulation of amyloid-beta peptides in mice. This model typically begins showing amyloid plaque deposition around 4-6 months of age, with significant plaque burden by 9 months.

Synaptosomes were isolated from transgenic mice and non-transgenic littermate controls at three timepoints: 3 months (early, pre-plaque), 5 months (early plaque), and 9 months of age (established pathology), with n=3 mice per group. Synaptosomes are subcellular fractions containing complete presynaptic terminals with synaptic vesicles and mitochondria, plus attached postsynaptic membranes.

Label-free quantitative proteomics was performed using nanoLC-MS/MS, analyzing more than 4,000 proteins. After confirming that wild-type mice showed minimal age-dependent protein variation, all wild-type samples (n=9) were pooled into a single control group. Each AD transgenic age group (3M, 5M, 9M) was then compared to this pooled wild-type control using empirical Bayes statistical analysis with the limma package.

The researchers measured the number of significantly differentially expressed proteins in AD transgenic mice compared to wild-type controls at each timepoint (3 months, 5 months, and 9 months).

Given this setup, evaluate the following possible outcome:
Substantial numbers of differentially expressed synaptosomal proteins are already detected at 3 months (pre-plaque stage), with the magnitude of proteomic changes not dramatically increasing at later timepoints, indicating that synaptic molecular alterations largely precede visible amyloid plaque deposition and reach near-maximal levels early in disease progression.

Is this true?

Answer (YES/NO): YES